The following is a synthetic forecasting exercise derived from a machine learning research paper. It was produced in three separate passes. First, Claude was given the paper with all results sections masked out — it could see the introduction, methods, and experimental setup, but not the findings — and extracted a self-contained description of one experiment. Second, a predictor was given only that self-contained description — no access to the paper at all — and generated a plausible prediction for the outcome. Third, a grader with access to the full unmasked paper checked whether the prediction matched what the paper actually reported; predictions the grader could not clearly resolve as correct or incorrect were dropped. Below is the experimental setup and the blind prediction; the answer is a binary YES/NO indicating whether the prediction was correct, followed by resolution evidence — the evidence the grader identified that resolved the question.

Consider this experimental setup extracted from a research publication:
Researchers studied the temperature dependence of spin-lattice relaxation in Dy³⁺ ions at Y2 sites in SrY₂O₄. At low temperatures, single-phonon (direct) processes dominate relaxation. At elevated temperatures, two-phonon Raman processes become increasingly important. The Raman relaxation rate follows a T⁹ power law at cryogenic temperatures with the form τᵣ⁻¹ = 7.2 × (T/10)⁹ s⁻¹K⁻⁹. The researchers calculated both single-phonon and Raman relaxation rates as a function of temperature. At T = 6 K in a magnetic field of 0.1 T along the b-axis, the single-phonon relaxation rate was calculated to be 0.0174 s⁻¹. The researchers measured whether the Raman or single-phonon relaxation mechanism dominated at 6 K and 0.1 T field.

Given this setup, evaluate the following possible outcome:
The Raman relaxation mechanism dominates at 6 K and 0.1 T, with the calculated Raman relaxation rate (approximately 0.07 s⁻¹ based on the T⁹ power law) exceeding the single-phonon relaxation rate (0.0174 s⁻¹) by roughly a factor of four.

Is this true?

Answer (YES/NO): YES